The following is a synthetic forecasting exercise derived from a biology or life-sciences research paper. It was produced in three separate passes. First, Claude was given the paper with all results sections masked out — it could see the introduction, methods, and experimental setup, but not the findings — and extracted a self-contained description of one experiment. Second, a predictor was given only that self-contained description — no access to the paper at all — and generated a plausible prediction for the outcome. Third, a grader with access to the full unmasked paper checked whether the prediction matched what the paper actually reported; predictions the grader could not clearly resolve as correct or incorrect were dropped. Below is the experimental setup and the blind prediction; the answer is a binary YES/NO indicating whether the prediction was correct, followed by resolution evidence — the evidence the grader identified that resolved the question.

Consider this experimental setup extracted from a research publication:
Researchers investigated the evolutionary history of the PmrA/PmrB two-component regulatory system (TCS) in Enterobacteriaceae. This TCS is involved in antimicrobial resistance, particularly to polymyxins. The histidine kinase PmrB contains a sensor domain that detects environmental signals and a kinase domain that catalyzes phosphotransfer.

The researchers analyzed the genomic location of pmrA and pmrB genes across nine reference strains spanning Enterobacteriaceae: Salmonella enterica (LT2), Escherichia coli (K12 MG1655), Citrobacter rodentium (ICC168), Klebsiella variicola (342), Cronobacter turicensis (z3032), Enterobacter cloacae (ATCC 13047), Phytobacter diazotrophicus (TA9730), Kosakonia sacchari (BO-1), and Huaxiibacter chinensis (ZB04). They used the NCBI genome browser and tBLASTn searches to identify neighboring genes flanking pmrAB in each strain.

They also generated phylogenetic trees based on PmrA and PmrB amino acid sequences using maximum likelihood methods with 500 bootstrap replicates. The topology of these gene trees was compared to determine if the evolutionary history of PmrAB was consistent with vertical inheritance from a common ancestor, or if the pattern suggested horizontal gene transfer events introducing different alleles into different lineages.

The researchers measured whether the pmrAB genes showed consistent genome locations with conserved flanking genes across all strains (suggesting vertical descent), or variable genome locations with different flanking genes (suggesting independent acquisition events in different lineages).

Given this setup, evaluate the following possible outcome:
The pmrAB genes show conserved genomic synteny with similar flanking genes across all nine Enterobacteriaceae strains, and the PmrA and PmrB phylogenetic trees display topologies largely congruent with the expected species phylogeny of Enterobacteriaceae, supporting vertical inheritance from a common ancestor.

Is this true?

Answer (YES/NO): NO